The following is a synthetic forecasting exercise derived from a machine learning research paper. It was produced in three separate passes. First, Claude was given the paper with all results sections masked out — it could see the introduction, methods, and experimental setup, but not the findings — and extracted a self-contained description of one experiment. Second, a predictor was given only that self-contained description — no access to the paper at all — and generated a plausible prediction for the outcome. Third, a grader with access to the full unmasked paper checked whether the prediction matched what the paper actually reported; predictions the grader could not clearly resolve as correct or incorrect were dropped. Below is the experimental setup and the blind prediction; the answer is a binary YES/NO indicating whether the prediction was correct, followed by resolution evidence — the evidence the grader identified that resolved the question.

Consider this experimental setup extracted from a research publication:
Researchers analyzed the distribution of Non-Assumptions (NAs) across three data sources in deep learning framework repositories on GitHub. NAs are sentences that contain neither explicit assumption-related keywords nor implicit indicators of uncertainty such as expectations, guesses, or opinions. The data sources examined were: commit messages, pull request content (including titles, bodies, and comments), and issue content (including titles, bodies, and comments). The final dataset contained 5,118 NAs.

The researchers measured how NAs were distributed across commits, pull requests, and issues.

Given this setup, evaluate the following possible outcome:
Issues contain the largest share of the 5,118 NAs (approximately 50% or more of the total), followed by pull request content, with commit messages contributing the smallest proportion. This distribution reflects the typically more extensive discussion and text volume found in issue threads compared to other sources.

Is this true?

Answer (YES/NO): NO